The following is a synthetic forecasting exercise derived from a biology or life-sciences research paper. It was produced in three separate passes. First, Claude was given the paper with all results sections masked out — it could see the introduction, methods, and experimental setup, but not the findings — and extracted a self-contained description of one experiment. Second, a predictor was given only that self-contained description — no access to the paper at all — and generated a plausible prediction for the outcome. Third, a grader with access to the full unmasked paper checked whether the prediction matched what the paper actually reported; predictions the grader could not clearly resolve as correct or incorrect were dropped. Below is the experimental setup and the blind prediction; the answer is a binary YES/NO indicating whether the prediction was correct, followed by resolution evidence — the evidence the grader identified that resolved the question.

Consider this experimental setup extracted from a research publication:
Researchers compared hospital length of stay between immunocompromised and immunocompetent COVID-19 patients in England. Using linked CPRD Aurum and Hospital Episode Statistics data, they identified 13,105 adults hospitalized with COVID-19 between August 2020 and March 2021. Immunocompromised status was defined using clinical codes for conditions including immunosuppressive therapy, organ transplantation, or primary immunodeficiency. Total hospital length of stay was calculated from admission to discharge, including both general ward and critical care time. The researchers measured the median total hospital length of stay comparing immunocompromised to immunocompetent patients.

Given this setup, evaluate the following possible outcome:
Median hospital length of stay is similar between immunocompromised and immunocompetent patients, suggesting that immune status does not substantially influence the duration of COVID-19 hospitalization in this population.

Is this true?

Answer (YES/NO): YES